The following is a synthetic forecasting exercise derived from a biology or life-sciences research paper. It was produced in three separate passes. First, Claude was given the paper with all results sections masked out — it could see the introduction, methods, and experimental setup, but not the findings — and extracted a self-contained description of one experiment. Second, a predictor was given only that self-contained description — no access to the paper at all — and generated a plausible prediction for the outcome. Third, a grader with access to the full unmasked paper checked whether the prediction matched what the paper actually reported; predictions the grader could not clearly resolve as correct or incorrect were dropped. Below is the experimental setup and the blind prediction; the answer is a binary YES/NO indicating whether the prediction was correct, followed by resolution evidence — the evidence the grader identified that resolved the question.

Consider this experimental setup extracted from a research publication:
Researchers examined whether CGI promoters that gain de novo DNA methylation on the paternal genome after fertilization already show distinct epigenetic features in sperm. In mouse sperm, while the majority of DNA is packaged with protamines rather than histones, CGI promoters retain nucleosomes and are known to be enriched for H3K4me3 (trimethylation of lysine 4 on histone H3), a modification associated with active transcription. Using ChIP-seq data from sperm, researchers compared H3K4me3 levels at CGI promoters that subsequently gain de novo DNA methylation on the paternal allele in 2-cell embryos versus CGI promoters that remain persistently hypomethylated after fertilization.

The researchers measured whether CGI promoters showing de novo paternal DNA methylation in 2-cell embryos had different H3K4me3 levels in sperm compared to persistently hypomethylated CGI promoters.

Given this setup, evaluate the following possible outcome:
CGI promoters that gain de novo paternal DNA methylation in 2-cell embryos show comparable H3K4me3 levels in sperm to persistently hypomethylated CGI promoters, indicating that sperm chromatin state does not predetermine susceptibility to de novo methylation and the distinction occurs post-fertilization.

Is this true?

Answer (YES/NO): YES